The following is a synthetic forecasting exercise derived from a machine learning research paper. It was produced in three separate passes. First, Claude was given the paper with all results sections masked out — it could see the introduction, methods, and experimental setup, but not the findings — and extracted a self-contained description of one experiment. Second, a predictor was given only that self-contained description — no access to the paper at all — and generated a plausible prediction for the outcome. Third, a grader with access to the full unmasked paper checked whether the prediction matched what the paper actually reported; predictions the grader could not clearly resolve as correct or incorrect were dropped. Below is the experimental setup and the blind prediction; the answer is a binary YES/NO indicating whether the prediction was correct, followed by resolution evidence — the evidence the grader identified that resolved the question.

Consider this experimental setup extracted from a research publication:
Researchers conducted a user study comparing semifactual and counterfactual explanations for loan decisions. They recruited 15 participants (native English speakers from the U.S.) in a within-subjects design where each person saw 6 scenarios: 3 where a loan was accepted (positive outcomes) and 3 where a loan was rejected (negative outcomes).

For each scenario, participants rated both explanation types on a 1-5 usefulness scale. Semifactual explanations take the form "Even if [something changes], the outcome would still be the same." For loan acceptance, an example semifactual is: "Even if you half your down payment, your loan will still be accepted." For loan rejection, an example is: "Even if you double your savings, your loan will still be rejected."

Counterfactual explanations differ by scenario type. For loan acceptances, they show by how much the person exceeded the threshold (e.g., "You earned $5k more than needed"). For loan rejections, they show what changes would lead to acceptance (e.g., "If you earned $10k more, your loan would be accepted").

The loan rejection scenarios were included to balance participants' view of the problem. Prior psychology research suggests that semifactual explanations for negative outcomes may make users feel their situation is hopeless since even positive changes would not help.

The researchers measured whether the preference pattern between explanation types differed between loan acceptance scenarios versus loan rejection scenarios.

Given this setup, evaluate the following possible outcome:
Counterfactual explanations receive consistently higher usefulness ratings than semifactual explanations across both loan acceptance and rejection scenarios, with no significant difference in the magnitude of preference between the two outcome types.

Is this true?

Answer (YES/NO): NO